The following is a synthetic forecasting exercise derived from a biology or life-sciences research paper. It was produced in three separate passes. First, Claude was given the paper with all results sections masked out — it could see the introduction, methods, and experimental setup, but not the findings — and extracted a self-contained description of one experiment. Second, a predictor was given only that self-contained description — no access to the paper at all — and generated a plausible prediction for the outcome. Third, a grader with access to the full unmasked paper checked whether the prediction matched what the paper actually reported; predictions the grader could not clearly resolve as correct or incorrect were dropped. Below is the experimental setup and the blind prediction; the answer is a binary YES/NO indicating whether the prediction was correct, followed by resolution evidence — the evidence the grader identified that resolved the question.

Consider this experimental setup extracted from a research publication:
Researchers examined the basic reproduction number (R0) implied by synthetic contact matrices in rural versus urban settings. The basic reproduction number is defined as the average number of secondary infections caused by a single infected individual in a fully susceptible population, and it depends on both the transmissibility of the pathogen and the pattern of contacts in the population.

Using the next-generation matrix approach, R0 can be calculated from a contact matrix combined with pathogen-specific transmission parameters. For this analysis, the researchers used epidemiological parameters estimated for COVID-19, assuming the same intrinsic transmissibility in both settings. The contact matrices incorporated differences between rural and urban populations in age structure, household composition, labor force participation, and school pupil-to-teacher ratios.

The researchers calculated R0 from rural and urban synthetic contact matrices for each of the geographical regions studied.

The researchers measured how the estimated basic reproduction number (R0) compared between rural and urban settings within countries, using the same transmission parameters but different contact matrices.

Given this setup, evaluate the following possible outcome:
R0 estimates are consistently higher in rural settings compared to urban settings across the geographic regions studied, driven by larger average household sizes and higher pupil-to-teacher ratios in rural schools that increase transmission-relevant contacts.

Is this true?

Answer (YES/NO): NO